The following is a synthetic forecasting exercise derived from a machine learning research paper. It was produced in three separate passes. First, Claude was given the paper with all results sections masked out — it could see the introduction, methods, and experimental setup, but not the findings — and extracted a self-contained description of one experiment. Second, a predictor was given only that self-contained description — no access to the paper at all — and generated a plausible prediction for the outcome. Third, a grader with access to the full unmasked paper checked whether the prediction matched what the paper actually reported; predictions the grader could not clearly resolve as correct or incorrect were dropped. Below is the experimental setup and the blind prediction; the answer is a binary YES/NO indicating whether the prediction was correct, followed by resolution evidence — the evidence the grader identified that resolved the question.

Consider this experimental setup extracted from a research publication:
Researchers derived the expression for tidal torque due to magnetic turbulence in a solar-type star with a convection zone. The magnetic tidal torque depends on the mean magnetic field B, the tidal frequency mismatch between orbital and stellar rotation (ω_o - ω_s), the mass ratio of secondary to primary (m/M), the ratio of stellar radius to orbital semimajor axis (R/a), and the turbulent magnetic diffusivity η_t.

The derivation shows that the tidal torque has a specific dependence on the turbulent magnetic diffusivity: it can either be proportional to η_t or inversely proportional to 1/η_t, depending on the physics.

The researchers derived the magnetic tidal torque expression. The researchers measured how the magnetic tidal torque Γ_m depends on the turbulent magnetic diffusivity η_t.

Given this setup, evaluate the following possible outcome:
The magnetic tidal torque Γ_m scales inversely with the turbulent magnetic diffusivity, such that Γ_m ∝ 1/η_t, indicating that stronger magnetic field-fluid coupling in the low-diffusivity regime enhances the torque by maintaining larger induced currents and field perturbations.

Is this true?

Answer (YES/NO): YES